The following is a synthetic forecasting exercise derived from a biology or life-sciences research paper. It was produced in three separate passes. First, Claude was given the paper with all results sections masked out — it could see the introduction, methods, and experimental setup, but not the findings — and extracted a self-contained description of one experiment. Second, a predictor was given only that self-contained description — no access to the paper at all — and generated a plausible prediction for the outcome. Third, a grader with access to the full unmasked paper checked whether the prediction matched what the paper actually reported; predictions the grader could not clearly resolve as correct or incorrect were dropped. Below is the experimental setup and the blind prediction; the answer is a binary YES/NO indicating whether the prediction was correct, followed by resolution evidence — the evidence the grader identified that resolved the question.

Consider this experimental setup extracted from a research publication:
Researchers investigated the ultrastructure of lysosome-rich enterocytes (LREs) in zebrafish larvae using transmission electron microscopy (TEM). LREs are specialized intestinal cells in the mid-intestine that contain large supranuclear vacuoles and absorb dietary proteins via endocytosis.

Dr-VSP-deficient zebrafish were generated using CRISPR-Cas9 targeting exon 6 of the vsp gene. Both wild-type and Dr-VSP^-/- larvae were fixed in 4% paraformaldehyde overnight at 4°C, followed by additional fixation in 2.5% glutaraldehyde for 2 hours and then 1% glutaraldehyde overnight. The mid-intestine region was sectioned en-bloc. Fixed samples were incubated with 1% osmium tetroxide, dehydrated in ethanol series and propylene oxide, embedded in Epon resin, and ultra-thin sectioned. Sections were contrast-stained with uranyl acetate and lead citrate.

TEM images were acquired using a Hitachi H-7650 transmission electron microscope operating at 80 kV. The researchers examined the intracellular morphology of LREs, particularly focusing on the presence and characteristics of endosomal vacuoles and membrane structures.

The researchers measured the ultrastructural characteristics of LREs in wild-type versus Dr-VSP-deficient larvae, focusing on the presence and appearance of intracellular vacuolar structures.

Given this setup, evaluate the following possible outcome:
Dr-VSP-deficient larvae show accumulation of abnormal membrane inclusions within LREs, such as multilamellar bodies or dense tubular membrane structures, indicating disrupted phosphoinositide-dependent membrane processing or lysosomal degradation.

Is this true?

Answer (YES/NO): NO